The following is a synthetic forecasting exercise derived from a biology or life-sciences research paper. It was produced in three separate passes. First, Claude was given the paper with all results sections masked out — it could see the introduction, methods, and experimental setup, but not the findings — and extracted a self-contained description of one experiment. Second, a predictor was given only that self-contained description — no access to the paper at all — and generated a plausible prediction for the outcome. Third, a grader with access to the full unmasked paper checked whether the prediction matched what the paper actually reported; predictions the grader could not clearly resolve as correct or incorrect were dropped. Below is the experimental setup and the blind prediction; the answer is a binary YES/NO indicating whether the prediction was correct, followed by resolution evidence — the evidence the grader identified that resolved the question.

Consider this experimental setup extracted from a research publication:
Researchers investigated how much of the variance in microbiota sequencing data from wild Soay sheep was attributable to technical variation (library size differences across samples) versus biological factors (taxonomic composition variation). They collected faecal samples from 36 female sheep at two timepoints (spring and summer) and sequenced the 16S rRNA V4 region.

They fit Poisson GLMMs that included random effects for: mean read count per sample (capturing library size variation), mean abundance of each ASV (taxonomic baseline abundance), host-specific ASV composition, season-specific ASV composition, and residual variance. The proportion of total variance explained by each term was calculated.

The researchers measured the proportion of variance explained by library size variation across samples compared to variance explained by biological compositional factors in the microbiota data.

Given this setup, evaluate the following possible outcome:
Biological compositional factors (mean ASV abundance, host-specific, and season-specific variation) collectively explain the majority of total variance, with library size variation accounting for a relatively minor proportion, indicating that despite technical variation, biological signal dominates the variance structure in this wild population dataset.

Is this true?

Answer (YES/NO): YES